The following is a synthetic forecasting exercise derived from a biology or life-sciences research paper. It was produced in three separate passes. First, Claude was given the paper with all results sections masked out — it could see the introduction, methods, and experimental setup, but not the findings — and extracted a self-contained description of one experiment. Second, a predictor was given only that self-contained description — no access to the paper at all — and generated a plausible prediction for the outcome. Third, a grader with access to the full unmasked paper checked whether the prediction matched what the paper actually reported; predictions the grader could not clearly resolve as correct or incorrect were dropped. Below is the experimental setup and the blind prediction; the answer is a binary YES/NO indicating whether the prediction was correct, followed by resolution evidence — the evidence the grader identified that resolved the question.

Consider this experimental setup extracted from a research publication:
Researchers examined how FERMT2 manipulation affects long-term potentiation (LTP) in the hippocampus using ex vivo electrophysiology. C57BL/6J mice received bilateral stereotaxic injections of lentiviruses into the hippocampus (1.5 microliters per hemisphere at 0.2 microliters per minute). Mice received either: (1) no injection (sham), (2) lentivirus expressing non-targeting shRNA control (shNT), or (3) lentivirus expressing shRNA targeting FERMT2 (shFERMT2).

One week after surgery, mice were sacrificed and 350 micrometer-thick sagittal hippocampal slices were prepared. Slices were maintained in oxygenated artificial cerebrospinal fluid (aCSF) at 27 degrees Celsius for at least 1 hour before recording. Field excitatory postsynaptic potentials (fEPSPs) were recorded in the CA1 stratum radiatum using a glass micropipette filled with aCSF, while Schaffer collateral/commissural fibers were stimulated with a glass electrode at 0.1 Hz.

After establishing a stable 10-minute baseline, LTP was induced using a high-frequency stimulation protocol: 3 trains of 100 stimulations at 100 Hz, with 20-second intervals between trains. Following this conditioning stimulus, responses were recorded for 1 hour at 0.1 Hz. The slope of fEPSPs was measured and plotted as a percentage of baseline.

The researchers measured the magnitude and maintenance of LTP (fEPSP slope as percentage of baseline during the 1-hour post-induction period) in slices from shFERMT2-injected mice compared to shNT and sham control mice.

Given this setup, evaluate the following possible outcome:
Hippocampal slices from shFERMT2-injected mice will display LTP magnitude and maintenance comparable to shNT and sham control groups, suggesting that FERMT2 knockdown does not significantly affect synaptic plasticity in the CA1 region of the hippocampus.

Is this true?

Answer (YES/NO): NO